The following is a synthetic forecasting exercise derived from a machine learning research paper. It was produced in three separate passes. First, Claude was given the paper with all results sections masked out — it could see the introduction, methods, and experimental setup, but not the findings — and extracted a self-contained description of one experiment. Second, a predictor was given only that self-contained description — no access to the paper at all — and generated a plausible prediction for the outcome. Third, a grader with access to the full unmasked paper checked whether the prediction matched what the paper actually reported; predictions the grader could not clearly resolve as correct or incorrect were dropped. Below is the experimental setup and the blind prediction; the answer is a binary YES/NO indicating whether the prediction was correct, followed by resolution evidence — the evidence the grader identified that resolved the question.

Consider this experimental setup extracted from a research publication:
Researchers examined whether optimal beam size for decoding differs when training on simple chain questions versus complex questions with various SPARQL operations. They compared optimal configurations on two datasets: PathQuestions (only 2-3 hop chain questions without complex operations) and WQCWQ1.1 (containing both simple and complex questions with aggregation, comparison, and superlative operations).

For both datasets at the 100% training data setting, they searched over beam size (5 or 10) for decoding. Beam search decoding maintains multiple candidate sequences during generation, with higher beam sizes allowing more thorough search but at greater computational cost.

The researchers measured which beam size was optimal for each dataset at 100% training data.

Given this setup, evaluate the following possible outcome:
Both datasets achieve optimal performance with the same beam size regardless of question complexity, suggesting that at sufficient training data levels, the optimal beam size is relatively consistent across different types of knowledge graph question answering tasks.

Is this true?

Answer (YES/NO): NO